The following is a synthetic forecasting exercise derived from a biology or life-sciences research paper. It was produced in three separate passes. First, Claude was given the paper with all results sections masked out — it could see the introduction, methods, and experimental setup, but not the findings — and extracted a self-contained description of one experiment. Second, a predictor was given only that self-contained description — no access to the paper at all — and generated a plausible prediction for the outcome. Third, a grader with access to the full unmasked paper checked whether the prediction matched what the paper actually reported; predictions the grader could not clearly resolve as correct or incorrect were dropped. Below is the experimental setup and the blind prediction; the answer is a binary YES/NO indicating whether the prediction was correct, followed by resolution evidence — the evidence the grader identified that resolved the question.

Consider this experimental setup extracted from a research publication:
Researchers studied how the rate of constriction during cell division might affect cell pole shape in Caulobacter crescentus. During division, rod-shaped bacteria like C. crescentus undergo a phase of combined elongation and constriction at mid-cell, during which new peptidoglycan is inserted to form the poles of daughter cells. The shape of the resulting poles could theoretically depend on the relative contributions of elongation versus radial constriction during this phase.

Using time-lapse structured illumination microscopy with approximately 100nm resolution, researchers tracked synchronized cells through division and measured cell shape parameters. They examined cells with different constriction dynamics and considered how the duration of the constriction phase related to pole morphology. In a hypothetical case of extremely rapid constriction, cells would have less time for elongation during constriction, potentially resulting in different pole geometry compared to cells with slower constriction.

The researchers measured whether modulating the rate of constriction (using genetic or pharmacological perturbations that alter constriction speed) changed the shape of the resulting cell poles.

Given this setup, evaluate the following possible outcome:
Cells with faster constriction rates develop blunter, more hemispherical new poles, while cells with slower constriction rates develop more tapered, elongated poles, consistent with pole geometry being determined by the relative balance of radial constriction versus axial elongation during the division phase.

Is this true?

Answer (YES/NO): YES